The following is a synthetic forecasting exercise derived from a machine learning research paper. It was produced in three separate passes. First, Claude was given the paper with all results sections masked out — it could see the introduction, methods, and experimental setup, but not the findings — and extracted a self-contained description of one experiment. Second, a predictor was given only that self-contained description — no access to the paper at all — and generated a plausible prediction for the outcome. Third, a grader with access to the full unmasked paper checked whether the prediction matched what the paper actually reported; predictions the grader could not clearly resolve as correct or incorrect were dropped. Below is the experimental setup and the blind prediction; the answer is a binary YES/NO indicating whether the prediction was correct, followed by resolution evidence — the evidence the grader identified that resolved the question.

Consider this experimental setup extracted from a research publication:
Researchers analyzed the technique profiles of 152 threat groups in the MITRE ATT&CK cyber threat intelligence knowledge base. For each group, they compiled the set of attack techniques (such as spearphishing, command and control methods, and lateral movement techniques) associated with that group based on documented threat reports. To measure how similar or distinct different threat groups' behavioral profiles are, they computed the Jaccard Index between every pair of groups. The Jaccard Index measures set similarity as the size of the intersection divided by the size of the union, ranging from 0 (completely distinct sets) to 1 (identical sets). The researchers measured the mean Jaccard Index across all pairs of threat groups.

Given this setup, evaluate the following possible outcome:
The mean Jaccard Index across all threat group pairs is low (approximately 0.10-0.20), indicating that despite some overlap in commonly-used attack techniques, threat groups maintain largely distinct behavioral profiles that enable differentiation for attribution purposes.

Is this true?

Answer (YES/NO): NO